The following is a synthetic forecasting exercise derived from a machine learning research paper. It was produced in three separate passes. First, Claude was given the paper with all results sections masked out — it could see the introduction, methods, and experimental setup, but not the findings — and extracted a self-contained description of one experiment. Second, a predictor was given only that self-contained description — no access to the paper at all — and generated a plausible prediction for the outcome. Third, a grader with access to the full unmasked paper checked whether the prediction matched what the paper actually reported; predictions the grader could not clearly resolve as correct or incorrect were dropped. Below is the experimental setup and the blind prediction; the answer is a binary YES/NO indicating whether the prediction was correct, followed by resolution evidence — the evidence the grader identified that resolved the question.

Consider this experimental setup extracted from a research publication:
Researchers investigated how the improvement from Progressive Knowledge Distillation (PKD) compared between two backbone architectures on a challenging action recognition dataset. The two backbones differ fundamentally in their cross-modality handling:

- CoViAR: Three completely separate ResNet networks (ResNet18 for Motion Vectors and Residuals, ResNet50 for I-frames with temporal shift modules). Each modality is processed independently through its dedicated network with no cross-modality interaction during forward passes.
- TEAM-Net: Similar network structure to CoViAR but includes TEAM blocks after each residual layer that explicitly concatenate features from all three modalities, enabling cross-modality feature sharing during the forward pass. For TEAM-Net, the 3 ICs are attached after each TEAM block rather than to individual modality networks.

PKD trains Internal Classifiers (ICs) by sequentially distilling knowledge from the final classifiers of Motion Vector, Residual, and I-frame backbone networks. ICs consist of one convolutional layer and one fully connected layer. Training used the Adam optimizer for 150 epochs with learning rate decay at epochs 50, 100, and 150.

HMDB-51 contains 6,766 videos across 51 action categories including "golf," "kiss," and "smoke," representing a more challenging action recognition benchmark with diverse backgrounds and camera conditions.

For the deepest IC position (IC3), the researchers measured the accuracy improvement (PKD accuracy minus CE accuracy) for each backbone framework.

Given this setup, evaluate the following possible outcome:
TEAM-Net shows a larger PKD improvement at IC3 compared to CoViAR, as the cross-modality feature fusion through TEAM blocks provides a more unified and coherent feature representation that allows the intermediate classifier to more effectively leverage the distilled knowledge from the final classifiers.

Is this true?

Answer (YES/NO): NO